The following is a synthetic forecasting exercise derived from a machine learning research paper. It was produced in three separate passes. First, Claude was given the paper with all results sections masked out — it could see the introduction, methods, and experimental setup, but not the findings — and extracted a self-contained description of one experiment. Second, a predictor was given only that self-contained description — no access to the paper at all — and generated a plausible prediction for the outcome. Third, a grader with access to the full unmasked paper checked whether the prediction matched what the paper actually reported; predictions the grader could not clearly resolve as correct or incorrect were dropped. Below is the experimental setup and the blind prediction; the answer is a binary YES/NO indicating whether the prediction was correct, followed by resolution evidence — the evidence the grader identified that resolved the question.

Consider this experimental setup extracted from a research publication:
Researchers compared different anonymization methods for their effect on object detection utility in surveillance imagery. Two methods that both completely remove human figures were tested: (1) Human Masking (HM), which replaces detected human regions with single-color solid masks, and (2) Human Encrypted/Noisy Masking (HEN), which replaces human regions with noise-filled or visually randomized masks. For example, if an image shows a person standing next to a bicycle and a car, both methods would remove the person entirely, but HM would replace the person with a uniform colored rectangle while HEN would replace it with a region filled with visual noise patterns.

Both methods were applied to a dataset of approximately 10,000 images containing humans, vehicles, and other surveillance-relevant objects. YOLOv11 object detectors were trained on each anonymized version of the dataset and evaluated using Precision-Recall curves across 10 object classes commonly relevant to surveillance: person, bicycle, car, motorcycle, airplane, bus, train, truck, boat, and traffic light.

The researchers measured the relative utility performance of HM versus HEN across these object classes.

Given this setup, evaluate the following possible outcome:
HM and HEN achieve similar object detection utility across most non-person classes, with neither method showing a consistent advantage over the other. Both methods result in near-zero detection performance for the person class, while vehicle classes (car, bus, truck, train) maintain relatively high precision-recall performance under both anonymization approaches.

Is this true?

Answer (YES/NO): NO